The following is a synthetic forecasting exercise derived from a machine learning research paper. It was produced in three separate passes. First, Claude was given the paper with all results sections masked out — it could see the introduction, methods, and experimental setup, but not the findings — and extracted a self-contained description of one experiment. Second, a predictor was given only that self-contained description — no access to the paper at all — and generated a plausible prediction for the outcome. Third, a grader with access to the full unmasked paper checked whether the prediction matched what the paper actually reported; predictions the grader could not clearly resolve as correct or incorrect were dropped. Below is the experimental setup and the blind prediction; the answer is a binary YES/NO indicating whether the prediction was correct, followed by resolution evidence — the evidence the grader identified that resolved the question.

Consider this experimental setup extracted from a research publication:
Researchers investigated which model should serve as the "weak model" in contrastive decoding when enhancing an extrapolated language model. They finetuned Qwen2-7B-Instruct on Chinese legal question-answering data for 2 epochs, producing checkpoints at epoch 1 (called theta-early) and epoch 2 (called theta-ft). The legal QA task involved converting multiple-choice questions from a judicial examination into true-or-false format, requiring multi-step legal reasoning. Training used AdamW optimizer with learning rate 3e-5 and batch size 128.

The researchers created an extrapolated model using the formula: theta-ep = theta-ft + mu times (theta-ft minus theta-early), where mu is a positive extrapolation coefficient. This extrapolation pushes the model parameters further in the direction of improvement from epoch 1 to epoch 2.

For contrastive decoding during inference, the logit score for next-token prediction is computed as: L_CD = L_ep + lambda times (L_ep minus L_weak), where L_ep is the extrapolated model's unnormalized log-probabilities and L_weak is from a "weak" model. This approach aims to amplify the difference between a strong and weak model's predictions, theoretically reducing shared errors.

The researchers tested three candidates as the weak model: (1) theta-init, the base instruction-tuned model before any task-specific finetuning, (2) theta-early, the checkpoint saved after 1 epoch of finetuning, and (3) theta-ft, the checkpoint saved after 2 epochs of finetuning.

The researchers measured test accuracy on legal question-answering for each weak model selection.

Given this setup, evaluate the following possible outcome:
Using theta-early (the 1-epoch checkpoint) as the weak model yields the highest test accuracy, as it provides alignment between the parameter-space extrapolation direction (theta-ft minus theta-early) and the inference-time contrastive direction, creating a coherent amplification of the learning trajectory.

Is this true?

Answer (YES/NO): NO